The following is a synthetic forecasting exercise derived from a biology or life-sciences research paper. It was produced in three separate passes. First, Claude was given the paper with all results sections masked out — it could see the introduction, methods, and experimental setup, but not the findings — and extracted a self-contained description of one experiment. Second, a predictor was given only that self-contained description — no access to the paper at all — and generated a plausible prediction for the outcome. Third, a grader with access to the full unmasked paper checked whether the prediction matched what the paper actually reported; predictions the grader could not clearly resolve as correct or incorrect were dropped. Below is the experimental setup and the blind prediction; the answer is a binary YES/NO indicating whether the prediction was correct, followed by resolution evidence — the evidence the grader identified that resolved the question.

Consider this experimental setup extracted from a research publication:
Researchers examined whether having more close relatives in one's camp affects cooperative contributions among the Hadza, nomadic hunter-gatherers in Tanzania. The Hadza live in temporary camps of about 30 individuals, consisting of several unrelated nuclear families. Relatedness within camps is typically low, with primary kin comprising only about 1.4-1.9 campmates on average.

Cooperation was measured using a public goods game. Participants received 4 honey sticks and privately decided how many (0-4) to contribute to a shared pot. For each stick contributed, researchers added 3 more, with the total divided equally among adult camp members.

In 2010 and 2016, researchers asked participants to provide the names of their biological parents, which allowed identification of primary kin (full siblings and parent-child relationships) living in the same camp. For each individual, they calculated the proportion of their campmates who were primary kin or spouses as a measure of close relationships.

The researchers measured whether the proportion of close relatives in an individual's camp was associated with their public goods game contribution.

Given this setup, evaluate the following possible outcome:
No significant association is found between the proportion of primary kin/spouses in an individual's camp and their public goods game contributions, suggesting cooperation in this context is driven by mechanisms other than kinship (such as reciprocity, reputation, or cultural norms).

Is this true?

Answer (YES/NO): YES